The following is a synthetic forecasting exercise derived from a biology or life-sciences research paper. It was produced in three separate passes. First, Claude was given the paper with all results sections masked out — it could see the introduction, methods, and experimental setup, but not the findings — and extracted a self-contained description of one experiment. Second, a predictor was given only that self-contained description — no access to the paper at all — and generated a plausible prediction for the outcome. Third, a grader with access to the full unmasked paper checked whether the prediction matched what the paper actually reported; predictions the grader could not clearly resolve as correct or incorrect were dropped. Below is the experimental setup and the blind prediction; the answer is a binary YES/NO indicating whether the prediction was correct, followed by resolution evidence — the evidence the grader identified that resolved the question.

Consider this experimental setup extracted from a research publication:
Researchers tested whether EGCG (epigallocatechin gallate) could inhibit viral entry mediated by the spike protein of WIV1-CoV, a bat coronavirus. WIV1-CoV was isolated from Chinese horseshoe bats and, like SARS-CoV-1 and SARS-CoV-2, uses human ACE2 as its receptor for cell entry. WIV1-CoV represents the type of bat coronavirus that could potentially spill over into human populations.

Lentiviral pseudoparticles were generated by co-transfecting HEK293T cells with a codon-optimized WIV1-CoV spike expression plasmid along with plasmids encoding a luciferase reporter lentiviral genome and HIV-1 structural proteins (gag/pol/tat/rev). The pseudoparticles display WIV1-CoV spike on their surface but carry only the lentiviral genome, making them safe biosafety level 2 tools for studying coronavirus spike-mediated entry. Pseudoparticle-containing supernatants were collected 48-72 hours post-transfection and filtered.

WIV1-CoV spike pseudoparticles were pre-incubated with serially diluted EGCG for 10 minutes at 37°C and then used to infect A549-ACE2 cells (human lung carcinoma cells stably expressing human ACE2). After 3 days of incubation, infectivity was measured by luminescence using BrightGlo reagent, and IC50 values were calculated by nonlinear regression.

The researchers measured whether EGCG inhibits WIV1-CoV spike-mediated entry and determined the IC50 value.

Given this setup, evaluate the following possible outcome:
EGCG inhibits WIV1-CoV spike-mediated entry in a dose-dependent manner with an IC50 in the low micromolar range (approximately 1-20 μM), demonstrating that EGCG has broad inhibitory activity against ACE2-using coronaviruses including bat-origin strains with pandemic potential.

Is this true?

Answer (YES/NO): NO